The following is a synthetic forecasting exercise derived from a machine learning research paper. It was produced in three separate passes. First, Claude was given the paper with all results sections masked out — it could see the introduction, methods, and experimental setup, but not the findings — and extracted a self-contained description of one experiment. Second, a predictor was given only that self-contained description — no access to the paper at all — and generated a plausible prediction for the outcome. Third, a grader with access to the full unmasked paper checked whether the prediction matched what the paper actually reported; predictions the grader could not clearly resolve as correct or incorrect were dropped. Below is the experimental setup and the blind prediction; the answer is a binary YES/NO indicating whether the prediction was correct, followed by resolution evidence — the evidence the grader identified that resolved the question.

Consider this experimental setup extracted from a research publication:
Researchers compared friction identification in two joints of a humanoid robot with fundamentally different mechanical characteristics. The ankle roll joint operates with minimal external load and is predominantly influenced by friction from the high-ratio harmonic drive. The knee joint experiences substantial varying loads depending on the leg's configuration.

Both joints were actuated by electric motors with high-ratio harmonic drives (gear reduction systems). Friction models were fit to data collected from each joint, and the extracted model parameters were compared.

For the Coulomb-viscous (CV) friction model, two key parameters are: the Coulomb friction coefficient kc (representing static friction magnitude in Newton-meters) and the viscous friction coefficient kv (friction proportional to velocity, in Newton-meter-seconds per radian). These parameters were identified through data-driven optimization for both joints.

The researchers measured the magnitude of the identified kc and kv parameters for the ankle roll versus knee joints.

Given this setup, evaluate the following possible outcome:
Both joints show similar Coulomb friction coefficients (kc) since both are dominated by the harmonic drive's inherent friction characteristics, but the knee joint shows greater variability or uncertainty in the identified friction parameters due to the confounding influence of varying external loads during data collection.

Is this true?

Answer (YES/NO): NO